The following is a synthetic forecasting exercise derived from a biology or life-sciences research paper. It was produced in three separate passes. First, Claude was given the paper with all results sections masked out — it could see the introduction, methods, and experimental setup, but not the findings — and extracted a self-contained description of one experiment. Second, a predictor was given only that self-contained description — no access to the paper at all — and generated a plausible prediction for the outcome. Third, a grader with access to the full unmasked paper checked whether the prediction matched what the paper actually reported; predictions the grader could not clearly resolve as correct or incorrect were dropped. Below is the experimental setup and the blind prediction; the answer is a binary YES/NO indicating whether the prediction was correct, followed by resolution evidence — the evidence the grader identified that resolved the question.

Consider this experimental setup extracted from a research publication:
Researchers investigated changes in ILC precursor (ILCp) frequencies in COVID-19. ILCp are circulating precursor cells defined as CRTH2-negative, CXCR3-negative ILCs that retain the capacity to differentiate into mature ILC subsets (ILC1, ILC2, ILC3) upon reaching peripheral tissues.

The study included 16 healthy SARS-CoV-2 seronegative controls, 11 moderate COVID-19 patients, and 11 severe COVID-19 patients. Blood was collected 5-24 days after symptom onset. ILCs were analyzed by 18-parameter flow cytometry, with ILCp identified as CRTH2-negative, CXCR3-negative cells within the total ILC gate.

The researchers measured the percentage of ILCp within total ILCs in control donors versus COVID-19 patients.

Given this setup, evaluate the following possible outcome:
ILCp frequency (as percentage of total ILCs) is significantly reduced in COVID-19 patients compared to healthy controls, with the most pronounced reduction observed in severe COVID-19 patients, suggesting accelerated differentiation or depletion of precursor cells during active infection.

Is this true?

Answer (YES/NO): NO